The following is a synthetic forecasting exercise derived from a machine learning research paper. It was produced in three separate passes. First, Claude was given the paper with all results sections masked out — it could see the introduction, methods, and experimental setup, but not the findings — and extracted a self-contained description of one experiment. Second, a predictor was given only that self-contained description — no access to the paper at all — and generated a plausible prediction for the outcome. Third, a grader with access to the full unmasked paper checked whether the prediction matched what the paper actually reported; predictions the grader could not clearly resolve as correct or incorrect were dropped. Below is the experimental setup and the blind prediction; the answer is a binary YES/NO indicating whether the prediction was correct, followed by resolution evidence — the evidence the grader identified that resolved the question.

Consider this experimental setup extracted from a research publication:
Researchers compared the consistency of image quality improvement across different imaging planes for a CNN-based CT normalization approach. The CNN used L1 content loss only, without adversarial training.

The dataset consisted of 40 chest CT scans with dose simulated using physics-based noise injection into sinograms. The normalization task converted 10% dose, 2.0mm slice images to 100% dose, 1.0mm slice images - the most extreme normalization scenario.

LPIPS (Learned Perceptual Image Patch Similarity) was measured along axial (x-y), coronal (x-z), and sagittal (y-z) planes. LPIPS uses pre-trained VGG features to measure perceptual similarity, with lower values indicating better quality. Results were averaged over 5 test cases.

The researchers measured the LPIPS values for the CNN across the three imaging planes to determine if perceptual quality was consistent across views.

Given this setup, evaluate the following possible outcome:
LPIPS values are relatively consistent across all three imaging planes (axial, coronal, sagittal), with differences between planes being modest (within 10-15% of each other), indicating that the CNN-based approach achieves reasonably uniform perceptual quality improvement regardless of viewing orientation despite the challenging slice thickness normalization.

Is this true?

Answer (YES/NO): YES